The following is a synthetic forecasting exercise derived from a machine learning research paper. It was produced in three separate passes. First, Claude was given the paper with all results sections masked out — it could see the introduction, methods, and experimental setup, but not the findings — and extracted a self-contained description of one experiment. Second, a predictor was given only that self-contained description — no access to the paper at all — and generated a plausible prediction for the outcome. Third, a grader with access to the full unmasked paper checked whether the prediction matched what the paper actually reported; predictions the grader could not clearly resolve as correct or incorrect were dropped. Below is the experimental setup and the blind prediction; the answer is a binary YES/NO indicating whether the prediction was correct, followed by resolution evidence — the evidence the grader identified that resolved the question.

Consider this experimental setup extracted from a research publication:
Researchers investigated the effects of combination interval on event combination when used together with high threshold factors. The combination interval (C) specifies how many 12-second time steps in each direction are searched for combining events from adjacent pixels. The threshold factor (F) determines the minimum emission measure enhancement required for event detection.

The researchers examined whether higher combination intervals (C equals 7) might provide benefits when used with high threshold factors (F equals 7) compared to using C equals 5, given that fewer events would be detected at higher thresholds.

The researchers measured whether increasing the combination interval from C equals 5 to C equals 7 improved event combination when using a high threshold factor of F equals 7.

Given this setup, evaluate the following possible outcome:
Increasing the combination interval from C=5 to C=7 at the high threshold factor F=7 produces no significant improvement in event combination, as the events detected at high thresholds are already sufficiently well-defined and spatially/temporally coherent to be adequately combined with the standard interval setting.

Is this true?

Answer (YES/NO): YES